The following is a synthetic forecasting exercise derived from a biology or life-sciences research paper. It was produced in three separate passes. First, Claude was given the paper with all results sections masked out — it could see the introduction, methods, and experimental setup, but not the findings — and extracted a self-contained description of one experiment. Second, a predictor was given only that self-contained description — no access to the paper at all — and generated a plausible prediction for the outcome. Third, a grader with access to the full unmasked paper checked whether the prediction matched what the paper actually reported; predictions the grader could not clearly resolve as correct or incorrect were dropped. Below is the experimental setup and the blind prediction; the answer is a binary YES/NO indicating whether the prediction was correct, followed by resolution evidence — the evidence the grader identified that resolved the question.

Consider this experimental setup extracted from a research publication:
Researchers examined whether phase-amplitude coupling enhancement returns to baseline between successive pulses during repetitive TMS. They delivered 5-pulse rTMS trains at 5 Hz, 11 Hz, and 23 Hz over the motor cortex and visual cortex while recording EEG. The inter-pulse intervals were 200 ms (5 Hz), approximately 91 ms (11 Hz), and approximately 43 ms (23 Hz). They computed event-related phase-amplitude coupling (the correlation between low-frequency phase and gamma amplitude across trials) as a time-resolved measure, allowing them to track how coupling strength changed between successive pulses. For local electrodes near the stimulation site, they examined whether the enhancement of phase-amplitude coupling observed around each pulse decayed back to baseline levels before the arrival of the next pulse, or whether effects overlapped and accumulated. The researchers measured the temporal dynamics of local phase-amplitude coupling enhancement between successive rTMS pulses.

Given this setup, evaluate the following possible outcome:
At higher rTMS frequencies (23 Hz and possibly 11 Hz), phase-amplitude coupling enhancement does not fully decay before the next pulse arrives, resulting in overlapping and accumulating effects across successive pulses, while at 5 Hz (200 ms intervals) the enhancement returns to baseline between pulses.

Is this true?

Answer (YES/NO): NO